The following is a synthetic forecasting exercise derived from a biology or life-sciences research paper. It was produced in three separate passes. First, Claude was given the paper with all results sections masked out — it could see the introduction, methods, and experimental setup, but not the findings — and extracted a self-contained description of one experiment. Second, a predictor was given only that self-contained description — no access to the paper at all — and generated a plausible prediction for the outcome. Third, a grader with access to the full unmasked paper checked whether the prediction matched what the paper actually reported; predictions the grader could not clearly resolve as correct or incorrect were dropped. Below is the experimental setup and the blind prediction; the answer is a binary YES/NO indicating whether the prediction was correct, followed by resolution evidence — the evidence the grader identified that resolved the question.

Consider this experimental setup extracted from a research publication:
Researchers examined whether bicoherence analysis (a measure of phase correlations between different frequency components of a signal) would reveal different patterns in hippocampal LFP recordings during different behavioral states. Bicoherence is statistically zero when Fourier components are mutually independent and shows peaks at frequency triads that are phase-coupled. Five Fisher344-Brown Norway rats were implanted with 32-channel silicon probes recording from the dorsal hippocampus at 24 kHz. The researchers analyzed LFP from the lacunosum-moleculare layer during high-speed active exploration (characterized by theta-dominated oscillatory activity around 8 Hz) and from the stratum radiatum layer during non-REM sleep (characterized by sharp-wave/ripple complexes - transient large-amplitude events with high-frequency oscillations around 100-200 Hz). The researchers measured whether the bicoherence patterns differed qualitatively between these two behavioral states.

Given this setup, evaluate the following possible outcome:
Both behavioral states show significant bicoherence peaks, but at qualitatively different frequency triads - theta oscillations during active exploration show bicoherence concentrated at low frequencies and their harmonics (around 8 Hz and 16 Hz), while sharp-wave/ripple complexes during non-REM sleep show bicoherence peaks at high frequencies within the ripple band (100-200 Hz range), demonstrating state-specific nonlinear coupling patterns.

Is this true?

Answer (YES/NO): NO